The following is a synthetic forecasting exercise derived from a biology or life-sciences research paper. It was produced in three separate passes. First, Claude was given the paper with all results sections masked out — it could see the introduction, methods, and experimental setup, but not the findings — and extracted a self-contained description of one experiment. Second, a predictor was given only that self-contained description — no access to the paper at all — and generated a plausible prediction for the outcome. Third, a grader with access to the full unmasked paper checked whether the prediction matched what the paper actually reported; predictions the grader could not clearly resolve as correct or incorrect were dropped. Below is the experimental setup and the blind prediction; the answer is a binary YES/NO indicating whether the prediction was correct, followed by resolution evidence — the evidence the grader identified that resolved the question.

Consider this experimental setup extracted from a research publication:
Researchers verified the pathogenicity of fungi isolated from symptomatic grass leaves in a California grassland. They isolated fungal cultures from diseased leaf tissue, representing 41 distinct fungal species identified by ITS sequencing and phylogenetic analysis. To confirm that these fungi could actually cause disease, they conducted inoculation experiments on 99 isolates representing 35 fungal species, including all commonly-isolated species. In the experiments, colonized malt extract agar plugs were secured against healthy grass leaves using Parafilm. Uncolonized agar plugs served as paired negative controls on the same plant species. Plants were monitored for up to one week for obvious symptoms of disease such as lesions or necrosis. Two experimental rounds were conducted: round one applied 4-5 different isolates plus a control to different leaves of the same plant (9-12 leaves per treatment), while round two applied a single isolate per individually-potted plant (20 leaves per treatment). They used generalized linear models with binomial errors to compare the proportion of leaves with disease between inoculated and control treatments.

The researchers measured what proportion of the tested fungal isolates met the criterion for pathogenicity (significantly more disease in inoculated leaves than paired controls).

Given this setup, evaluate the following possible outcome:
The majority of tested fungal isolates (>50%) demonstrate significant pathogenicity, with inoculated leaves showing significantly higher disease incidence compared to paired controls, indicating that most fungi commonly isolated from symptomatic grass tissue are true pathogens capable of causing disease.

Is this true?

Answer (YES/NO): NO